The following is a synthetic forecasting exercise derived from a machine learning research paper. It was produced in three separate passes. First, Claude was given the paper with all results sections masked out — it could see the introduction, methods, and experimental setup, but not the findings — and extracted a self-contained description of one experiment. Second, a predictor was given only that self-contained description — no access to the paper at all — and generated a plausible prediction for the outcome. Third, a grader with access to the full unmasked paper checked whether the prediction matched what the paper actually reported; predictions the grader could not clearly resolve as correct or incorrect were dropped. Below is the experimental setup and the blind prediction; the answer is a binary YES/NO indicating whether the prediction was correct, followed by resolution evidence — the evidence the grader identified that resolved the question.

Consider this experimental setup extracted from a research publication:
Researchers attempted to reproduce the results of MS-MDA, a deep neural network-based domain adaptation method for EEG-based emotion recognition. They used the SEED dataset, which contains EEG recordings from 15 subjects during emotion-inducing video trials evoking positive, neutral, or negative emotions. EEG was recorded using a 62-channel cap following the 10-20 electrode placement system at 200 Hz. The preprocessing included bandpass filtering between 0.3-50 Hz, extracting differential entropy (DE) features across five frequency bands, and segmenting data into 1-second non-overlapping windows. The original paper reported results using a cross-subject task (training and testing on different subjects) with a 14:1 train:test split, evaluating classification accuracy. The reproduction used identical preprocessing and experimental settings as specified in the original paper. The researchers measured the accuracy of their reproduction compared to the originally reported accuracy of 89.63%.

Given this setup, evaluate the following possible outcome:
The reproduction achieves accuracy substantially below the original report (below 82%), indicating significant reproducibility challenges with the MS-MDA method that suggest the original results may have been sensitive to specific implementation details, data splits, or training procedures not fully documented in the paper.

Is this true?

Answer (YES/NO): NO